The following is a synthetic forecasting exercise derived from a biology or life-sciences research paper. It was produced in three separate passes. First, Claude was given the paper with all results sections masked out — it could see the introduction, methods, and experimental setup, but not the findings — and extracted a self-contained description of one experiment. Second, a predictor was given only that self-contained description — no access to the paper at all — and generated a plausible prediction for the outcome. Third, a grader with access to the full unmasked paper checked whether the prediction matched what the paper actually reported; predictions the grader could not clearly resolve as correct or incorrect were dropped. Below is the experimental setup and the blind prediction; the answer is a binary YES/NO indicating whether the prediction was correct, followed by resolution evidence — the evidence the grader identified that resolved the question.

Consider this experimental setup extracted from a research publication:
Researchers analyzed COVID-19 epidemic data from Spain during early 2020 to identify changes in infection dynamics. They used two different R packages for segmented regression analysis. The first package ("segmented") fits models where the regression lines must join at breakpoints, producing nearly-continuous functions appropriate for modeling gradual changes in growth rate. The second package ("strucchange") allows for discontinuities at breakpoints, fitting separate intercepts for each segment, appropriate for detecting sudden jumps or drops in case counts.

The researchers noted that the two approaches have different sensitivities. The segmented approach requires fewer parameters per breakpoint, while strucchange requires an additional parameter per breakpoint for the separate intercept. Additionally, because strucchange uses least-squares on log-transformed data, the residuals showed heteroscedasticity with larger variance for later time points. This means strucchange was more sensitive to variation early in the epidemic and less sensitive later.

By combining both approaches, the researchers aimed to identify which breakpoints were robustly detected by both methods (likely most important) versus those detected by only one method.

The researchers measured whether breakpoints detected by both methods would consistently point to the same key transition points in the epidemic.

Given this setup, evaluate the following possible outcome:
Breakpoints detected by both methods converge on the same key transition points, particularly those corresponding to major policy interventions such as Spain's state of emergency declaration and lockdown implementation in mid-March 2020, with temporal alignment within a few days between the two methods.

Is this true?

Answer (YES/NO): YES